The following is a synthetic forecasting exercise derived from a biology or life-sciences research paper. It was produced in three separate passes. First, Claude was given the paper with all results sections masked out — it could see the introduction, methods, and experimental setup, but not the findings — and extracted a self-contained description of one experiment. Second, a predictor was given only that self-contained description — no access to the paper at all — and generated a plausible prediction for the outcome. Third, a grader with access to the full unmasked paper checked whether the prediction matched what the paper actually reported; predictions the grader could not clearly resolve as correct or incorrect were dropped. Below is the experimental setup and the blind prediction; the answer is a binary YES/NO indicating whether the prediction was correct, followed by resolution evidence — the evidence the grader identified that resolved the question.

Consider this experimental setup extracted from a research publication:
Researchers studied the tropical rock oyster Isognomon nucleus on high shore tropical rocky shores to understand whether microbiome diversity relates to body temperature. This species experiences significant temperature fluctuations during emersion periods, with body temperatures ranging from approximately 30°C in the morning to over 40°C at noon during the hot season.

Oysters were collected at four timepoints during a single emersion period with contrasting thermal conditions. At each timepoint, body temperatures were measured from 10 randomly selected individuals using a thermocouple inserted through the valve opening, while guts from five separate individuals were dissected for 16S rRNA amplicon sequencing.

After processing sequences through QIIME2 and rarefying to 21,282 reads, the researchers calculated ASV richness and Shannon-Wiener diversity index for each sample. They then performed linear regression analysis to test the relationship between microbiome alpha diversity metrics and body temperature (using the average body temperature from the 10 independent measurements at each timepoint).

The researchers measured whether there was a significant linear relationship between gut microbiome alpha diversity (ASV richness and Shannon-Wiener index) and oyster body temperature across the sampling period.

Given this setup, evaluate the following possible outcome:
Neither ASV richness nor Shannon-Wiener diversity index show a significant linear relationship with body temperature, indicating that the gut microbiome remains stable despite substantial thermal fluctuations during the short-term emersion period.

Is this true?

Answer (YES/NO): NO